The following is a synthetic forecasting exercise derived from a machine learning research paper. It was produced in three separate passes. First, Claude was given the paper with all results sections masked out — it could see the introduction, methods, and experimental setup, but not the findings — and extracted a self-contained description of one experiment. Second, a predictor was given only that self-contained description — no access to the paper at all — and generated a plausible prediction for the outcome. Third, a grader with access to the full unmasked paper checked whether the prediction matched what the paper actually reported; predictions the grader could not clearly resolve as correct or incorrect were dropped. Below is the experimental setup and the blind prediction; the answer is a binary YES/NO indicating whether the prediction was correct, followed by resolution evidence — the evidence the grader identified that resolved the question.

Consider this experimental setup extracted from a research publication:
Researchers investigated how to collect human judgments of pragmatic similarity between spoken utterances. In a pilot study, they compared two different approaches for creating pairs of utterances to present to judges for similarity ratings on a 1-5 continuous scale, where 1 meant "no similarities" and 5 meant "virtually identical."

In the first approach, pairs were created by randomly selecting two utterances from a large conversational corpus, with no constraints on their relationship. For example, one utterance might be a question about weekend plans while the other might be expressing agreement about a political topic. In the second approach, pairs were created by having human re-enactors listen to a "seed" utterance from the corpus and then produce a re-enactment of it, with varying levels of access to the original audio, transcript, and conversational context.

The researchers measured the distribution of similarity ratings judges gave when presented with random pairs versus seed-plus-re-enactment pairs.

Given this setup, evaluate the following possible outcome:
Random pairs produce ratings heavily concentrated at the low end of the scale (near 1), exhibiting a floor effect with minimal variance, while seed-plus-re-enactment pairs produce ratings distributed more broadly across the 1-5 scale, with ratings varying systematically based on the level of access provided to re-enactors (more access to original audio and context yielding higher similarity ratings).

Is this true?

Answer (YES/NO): NO